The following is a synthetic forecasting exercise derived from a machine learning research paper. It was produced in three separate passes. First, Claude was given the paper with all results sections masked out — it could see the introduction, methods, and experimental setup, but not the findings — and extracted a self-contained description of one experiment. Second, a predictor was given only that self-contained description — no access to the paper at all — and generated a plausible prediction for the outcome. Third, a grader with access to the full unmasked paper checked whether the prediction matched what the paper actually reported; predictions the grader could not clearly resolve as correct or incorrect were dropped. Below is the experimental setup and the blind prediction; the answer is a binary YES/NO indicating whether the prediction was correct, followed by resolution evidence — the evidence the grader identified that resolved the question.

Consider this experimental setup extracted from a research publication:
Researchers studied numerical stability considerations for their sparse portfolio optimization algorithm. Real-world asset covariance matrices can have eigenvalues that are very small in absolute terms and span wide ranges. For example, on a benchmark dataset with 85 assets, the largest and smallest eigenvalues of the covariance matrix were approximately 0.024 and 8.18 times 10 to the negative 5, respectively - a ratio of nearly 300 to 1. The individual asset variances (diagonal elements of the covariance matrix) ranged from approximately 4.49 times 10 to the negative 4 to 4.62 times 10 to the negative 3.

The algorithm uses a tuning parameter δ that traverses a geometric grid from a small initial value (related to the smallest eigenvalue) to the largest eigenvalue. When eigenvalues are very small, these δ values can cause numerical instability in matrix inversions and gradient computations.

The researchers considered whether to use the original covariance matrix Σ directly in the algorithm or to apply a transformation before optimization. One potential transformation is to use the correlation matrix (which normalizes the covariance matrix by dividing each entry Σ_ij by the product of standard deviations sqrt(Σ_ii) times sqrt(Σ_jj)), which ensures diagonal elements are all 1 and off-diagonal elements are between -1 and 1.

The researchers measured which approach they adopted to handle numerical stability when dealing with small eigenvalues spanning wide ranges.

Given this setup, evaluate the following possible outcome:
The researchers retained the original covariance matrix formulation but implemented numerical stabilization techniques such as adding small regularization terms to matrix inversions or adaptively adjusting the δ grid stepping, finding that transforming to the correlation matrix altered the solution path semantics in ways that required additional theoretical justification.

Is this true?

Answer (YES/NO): NO